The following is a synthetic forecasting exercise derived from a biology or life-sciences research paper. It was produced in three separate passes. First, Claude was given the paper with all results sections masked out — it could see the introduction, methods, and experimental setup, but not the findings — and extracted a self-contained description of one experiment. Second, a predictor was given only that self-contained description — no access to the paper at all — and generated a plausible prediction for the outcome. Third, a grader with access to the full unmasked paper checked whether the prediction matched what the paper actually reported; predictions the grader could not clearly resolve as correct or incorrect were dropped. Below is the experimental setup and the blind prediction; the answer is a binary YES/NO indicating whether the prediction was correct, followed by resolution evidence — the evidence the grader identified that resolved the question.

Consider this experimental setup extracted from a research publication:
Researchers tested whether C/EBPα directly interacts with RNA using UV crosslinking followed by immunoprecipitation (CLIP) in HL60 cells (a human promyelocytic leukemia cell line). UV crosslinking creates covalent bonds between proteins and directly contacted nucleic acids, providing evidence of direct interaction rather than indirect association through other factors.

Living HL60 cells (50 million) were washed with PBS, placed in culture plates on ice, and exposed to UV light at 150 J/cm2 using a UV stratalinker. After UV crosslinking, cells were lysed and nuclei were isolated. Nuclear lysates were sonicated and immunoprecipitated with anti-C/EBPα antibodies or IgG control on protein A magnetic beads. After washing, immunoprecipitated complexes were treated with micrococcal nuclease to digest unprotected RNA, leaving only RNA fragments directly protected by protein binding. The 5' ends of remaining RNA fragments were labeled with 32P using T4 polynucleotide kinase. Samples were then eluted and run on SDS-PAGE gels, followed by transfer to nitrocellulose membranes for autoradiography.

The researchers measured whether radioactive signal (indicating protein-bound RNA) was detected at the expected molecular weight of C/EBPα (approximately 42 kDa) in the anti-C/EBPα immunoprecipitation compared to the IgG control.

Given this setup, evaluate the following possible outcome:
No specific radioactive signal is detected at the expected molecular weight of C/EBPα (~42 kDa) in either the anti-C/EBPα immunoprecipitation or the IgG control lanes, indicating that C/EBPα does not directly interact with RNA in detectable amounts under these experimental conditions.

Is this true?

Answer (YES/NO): NO